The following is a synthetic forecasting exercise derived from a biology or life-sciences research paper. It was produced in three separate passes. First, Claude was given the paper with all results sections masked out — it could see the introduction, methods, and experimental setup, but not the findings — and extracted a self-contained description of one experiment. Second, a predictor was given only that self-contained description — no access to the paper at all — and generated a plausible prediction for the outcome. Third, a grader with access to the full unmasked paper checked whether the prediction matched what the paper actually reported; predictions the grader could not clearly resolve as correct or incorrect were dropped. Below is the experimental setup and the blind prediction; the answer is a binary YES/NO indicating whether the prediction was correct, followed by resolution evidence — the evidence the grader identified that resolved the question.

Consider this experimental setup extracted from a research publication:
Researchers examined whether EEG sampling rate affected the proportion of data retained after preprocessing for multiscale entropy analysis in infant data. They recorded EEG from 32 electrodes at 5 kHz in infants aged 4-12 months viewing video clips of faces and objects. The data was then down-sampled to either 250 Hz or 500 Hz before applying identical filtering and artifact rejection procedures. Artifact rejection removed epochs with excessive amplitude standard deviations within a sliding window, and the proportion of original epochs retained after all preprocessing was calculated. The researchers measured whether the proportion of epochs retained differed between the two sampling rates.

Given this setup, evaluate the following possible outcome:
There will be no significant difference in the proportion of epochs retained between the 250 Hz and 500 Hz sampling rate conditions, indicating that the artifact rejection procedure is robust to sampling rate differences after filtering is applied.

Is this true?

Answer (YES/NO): NO